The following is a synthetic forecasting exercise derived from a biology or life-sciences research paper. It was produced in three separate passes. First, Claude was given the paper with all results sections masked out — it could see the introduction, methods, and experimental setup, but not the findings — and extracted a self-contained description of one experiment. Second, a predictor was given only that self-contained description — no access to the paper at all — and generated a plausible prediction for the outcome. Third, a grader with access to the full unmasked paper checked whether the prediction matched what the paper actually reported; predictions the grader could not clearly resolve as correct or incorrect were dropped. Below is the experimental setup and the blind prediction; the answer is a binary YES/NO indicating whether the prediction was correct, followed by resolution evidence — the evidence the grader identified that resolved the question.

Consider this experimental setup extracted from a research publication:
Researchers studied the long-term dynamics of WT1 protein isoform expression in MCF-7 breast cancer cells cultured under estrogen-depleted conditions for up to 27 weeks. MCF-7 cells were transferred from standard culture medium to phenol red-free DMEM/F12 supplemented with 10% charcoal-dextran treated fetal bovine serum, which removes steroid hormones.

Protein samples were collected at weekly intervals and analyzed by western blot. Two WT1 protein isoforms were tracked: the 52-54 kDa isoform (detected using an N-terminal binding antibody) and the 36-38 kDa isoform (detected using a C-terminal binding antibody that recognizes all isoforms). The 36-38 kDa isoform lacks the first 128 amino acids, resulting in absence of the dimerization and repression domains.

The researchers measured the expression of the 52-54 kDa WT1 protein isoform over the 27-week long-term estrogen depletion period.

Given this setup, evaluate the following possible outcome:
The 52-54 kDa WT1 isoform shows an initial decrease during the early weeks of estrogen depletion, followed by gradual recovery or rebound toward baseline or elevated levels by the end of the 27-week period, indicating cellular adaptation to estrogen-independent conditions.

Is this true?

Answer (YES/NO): NO